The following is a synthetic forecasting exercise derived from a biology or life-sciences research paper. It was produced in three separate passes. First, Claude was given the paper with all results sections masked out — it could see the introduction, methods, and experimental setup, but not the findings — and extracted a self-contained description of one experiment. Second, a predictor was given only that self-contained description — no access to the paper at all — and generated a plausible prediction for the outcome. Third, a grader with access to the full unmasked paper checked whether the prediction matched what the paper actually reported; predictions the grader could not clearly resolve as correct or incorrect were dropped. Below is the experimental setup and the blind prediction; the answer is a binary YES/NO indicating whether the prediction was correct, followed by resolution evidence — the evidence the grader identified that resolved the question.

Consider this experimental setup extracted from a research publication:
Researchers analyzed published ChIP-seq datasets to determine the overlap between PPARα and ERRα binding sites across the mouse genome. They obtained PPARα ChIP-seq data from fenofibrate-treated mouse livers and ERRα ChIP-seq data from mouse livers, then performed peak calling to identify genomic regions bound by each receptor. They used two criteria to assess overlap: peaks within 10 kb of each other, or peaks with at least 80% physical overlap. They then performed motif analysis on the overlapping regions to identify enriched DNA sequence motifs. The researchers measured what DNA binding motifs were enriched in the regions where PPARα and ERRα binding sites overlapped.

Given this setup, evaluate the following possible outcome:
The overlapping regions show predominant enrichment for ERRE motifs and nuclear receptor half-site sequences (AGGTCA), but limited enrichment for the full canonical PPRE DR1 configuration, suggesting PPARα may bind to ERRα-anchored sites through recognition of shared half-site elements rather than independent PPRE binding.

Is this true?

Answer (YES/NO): NO